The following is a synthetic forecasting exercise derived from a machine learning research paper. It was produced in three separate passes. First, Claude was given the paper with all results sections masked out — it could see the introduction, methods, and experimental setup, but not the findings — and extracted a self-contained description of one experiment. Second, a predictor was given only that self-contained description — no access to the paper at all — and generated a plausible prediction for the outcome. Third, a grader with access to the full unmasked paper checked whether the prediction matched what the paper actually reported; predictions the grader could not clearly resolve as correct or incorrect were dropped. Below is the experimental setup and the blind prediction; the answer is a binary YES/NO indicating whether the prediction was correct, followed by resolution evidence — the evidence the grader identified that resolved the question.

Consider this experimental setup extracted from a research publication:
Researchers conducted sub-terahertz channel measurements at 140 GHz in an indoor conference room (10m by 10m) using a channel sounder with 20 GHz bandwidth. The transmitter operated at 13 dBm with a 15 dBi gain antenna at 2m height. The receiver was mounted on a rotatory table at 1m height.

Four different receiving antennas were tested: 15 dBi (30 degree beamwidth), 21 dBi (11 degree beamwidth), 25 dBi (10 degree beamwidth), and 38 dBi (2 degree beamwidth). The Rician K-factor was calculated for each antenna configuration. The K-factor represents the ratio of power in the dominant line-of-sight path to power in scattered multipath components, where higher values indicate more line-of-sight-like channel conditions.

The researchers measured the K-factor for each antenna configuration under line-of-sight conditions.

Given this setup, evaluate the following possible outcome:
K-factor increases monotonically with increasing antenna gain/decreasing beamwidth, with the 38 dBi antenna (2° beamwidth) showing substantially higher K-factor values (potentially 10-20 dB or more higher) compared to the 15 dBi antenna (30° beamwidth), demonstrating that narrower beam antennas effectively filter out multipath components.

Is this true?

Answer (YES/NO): YES